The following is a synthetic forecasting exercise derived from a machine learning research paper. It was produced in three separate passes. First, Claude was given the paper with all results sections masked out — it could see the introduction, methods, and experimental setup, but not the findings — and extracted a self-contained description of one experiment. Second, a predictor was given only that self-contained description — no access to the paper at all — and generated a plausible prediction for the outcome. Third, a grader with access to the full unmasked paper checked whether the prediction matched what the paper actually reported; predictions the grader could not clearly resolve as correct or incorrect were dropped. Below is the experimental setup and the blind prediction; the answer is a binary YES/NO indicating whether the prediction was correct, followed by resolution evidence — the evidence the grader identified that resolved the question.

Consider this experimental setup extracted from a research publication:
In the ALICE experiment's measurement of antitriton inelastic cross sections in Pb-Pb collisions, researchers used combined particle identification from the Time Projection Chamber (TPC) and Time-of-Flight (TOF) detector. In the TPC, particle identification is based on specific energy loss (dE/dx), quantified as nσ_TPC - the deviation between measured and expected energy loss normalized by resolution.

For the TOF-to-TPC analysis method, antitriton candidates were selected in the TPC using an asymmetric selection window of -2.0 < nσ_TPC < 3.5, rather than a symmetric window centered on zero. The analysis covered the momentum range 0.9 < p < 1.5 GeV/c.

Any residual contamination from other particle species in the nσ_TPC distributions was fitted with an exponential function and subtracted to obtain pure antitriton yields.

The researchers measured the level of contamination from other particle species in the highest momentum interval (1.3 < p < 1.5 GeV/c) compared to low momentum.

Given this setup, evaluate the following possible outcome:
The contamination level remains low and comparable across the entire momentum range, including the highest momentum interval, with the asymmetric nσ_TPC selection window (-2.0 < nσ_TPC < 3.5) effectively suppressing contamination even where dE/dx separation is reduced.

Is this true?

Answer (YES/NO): YES